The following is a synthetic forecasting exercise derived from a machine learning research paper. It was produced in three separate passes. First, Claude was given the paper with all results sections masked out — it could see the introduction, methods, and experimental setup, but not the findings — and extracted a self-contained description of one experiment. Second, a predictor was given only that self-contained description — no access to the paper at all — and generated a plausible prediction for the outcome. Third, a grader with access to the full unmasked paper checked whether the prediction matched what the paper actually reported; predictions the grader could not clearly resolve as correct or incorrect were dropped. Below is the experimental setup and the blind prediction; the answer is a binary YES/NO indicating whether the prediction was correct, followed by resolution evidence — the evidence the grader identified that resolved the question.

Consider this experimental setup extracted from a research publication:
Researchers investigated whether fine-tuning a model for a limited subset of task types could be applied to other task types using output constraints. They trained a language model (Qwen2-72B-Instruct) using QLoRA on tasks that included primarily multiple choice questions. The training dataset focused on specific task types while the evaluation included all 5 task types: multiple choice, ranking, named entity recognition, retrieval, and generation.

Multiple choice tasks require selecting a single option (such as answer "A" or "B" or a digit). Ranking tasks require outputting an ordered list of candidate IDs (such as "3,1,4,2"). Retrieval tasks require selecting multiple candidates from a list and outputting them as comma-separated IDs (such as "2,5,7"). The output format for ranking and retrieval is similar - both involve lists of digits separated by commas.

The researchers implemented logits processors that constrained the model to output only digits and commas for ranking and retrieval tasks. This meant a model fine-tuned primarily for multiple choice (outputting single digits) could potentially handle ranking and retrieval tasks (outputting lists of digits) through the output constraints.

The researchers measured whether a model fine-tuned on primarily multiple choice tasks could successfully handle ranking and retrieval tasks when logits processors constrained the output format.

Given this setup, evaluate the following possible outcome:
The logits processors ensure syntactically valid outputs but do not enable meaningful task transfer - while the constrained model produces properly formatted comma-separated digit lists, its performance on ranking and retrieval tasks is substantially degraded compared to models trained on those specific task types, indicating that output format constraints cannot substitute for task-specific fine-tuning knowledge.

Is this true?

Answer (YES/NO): NO